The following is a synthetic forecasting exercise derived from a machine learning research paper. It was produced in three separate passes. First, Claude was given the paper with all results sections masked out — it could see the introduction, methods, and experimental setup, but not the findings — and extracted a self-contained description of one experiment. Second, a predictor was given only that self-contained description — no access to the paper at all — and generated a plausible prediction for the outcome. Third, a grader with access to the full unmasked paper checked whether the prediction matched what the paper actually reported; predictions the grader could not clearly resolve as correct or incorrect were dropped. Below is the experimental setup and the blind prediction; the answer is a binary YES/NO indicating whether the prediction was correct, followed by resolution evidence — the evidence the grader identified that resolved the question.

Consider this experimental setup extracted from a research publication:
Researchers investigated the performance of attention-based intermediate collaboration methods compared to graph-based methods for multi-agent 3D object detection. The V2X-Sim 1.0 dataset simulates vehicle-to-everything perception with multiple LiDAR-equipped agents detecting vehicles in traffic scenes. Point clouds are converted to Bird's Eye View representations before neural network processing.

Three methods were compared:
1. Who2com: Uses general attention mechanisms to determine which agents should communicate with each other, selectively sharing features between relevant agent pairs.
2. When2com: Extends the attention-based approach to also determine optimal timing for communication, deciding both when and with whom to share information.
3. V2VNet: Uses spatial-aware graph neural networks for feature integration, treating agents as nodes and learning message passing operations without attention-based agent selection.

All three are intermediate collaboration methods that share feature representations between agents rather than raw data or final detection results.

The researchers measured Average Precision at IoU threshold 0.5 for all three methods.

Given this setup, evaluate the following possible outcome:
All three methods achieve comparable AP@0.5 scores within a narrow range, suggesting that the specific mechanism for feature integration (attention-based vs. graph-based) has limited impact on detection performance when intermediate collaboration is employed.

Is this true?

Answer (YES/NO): NO